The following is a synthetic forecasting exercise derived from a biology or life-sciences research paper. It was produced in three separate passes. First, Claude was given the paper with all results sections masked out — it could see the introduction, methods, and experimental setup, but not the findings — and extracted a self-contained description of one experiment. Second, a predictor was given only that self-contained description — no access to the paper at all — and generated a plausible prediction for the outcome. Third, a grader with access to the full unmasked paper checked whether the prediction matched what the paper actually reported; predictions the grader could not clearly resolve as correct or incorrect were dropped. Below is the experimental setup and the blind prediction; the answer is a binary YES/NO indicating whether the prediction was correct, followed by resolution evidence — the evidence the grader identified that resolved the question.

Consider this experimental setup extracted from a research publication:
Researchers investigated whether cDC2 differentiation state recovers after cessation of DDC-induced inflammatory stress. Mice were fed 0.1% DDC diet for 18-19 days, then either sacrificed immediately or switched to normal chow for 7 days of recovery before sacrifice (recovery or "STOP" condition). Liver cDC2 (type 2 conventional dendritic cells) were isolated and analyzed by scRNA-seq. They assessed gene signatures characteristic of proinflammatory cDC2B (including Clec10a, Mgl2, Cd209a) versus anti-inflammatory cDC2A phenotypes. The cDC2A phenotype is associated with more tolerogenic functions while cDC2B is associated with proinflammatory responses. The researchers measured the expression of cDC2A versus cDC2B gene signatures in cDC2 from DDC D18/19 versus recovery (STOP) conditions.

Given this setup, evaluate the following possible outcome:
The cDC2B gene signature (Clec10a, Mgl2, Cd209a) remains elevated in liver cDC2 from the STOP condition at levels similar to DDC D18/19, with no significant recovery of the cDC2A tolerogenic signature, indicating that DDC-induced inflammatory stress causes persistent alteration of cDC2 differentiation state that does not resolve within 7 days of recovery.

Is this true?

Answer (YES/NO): NO